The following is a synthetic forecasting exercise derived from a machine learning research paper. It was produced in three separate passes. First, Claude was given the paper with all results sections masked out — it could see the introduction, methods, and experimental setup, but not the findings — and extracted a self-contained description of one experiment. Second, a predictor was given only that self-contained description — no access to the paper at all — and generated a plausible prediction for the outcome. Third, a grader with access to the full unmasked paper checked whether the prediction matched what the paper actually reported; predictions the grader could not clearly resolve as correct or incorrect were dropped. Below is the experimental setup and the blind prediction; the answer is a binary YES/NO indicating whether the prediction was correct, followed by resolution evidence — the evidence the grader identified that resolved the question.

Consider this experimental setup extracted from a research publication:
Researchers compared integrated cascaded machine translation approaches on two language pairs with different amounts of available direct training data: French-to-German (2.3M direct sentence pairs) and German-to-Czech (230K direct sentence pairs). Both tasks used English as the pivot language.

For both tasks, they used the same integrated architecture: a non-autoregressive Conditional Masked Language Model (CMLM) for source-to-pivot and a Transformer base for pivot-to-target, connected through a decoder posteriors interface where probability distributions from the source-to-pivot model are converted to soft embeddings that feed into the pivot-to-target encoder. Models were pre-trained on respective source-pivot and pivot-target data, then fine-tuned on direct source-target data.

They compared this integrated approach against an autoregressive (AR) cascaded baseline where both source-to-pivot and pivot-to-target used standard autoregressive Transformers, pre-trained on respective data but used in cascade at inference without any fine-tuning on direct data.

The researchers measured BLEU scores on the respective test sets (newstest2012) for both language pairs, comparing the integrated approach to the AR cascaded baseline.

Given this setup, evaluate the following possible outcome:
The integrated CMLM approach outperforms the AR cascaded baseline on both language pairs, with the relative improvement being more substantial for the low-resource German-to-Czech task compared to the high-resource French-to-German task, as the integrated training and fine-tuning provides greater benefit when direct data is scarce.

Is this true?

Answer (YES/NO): NO